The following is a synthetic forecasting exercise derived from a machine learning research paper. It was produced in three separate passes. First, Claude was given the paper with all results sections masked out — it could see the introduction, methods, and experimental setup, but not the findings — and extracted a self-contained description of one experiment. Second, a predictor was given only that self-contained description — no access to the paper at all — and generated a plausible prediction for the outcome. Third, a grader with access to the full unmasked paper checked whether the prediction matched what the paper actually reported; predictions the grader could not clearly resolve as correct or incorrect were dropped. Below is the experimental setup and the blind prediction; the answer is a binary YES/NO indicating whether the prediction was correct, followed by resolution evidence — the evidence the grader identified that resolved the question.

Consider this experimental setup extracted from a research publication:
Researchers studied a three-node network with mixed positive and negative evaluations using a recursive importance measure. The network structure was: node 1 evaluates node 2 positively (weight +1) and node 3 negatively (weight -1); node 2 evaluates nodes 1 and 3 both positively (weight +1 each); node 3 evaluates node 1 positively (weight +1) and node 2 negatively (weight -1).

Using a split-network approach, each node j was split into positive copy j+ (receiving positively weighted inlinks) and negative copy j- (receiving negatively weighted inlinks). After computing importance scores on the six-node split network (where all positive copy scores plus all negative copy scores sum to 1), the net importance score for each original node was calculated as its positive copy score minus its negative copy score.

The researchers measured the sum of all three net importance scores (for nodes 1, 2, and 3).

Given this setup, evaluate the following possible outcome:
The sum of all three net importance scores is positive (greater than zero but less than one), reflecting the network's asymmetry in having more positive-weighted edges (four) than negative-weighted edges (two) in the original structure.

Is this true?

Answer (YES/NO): YES